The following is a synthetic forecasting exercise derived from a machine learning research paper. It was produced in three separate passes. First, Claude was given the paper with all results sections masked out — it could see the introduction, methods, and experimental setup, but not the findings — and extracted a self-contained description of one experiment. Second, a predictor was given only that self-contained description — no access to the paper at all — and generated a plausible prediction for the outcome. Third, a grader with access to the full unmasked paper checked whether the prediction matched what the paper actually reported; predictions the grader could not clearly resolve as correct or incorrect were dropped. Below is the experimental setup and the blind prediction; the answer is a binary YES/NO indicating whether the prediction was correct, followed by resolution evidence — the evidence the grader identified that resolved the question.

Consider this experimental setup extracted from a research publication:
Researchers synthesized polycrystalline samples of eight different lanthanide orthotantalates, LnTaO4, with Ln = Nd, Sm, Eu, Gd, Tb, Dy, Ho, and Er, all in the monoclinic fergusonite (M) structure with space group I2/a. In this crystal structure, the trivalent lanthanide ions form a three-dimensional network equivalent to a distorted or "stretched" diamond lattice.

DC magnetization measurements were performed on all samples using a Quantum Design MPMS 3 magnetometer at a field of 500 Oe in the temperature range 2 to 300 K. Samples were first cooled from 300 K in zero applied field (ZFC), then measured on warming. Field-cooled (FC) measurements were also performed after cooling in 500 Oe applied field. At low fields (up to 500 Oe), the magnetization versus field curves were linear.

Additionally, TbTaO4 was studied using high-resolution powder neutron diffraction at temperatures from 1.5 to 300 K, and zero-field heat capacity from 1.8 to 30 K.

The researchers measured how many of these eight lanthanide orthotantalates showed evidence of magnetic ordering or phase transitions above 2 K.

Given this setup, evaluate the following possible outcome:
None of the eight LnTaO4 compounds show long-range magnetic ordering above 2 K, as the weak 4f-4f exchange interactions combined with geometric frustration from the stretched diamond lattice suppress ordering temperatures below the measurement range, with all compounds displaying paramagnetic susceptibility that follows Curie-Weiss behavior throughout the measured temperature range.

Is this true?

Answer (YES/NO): NO